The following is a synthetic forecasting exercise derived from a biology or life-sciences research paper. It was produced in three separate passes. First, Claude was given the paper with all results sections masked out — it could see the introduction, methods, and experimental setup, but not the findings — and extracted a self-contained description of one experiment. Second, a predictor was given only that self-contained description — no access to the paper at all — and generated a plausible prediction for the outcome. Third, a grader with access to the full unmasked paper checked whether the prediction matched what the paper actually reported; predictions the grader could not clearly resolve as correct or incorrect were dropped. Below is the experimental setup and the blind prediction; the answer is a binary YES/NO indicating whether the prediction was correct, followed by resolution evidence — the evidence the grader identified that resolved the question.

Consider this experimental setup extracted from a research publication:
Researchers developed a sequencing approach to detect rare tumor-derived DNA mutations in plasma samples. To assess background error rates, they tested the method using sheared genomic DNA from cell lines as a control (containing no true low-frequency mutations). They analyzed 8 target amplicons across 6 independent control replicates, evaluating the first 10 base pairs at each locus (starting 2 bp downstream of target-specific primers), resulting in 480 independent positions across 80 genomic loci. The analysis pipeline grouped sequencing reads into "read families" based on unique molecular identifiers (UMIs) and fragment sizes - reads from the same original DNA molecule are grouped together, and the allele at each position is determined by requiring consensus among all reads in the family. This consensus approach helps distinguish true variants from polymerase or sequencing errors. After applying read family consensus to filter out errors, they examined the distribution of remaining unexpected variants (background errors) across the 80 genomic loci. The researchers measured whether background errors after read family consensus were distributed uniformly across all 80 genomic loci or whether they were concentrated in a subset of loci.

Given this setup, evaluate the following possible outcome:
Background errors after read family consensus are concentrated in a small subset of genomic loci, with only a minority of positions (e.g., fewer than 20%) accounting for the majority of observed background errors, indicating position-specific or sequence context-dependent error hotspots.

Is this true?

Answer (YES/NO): NO